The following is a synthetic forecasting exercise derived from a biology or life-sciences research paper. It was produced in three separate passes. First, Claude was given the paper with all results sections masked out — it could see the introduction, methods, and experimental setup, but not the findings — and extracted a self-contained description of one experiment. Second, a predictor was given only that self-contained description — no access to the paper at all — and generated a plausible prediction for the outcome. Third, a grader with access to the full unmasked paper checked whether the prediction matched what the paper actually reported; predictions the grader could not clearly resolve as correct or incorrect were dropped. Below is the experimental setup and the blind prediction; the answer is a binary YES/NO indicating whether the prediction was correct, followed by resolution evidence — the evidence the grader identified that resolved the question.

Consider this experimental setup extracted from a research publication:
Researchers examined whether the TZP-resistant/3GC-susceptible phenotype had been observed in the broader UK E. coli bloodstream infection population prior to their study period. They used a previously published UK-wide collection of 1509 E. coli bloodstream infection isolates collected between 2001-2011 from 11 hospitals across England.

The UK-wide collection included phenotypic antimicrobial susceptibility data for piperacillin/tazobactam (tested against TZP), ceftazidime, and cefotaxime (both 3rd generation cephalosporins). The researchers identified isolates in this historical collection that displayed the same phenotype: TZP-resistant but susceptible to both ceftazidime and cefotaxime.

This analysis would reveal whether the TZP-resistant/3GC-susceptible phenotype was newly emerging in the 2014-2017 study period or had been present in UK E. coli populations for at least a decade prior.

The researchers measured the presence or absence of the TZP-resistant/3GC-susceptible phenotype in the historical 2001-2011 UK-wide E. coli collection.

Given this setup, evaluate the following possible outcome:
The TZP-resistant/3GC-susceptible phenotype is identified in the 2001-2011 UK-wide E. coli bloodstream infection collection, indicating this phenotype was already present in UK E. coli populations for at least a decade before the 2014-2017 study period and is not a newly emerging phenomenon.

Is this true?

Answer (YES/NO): YES